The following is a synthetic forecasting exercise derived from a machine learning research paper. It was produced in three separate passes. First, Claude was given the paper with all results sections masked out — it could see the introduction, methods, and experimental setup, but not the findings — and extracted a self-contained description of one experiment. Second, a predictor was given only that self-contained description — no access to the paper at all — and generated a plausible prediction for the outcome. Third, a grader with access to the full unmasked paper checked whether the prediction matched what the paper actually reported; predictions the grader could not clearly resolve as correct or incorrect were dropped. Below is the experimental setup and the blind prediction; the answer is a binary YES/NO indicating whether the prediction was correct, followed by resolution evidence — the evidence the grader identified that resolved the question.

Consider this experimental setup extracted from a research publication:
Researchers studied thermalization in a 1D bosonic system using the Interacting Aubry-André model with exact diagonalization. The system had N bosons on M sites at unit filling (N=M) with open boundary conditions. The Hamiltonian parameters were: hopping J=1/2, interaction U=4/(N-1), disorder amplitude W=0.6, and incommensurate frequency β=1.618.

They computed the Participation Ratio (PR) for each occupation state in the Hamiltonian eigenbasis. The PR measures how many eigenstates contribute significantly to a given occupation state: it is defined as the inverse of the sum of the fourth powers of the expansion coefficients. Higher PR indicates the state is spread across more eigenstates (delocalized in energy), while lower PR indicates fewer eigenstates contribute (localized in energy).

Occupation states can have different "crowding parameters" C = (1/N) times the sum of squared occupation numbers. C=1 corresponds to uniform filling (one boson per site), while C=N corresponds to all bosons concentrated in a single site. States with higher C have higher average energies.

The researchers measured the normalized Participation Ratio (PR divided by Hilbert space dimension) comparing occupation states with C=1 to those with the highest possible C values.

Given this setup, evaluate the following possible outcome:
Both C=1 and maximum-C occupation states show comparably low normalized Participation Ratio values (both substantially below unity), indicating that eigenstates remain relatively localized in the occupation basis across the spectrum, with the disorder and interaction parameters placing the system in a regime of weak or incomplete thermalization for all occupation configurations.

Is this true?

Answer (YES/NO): NO